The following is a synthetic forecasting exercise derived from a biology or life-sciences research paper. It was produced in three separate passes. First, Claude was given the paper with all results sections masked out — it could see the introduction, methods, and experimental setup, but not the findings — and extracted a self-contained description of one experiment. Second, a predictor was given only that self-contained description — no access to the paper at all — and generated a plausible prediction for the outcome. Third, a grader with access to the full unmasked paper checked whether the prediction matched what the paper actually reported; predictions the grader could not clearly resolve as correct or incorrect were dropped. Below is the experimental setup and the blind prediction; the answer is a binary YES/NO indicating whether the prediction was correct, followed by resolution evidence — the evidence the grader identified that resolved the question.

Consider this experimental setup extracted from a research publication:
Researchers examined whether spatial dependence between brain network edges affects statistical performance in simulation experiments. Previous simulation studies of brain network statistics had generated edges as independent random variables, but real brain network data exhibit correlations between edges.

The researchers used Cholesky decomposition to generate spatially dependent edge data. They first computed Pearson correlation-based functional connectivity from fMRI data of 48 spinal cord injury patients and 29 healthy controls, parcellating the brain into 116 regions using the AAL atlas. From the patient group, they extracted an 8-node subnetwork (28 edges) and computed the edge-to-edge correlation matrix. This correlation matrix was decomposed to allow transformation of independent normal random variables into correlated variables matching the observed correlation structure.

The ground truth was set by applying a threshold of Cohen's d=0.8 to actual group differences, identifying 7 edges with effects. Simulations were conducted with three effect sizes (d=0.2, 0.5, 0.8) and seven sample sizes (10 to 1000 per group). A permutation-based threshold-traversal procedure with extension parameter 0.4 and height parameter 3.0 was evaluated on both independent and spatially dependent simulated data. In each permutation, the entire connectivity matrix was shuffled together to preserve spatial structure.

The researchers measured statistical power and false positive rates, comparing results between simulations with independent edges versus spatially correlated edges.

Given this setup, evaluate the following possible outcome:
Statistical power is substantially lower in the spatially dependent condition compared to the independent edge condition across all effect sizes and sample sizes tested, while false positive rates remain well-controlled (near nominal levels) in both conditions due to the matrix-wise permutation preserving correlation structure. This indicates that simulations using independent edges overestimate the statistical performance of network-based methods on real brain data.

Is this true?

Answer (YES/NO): NO